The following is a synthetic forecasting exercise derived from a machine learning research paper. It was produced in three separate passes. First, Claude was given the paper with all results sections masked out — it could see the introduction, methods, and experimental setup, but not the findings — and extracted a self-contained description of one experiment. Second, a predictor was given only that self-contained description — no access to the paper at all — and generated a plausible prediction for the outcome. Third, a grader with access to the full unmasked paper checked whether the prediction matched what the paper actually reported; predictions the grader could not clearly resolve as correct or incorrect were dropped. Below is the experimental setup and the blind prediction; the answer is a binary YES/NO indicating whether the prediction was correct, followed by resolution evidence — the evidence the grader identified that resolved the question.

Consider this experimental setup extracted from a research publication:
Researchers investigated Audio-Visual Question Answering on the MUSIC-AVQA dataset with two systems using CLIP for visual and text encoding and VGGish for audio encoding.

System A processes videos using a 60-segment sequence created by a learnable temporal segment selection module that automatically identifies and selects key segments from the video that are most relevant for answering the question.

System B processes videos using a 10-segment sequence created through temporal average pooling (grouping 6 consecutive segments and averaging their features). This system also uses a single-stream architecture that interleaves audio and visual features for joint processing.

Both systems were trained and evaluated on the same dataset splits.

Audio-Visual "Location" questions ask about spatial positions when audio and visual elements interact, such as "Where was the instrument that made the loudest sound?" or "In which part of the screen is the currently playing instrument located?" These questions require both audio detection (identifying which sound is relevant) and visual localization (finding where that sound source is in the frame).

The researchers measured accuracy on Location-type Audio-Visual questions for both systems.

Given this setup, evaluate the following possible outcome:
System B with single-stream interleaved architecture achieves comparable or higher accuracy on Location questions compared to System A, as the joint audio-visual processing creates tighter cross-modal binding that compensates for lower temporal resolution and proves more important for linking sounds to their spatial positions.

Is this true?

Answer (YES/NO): NO